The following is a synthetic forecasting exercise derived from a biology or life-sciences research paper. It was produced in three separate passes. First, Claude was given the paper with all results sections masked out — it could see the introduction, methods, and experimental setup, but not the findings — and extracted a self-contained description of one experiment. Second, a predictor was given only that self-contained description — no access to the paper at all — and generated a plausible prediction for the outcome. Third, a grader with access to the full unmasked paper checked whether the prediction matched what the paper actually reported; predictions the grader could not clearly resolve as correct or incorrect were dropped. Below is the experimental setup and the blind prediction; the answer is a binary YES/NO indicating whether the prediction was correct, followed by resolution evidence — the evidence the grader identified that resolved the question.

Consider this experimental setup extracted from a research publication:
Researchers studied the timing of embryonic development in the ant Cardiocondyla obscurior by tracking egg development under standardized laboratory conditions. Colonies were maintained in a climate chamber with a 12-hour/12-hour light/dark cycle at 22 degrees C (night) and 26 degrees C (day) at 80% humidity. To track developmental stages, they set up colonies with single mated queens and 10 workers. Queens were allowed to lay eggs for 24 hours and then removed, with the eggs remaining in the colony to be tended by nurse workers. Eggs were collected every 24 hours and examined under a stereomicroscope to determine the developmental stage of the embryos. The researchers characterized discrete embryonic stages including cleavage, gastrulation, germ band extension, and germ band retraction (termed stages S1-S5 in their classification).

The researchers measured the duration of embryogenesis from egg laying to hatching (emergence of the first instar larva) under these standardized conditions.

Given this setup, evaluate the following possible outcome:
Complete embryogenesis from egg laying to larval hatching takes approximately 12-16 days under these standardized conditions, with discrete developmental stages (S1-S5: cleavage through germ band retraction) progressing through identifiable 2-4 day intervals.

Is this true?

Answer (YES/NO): NO